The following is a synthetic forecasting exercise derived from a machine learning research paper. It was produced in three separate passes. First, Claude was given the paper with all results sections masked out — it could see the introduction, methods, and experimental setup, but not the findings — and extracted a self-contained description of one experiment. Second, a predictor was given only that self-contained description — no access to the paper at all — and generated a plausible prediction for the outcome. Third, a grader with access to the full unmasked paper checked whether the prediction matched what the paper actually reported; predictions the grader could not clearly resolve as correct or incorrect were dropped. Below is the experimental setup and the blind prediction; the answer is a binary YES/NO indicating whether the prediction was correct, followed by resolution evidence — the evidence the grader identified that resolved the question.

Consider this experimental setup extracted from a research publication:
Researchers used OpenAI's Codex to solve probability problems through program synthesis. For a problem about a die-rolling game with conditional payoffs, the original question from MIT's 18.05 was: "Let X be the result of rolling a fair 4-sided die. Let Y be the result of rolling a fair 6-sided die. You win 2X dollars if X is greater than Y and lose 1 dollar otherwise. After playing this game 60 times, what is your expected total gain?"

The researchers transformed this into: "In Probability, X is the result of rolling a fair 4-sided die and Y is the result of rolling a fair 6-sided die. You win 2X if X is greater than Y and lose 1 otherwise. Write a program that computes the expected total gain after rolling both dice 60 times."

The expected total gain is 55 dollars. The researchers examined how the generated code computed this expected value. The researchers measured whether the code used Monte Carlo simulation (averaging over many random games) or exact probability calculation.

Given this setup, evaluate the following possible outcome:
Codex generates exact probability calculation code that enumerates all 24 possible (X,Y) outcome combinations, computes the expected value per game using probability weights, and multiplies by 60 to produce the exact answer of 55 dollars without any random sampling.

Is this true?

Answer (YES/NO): NO